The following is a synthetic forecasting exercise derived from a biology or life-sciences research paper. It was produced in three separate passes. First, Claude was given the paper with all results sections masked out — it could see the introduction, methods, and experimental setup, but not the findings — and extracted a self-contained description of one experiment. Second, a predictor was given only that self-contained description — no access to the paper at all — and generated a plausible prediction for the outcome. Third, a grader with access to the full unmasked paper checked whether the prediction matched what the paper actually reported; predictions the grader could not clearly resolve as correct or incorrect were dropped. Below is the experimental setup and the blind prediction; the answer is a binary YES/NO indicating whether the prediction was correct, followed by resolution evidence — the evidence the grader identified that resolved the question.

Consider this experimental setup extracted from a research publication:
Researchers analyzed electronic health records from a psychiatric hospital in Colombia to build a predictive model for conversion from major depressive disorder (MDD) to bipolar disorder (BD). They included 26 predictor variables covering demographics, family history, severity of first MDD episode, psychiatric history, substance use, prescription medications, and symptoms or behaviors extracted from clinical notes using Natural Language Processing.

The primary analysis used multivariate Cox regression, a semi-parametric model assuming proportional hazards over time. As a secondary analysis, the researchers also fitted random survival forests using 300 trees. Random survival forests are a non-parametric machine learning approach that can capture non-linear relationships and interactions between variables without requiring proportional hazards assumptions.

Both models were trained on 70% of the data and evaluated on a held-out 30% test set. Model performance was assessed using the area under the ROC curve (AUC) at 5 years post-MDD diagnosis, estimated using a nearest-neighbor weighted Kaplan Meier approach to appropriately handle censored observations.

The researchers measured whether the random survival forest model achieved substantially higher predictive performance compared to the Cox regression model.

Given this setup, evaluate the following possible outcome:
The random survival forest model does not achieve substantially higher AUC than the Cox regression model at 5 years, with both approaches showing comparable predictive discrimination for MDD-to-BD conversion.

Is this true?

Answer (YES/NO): YES